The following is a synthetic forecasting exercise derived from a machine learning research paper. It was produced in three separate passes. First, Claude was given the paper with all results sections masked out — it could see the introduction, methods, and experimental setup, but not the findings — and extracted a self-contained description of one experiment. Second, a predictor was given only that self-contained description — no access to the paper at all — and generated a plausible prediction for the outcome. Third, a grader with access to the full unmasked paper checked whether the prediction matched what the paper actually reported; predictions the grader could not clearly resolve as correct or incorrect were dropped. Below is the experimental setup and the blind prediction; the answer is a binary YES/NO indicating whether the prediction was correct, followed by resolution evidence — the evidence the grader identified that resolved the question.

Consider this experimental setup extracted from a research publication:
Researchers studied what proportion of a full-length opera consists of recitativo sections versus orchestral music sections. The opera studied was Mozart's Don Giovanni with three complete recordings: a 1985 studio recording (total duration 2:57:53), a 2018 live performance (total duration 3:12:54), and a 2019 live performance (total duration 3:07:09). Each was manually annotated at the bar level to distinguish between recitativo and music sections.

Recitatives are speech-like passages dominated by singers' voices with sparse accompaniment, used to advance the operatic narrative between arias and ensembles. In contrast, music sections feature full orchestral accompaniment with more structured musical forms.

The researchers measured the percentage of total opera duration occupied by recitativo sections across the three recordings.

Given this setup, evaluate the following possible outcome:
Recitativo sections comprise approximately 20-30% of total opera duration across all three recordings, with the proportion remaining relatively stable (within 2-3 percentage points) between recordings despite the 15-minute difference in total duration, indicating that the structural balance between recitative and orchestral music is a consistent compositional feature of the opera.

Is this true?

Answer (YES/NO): NO